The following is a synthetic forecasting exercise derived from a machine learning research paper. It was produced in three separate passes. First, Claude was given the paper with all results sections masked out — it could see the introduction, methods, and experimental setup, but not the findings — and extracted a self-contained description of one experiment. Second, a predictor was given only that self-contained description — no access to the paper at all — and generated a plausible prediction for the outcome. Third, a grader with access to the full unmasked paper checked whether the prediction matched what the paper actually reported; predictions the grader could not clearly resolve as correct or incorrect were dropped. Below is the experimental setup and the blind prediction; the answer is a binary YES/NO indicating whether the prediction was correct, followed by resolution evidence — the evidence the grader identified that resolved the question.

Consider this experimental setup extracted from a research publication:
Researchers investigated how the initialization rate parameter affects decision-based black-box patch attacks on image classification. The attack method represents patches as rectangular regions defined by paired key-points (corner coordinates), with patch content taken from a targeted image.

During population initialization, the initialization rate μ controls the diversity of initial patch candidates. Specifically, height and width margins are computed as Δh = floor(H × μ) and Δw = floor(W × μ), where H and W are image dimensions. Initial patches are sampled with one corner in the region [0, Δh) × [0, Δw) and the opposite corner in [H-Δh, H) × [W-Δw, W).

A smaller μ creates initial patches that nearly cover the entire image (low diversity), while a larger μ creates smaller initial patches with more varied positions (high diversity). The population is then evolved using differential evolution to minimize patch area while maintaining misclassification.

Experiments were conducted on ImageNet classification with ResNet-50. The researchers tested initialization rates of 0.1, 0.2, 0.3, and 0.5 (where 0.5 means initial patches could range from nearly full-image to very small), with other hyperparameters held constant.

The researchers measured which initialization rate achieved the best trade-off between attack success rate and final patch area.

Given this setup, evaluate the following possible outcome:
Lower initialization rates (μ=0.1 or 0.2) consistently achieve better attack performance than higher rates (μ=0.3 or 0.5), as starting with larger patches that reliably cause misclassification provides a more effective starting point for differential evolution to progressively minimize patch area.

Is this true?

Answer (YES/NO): NO